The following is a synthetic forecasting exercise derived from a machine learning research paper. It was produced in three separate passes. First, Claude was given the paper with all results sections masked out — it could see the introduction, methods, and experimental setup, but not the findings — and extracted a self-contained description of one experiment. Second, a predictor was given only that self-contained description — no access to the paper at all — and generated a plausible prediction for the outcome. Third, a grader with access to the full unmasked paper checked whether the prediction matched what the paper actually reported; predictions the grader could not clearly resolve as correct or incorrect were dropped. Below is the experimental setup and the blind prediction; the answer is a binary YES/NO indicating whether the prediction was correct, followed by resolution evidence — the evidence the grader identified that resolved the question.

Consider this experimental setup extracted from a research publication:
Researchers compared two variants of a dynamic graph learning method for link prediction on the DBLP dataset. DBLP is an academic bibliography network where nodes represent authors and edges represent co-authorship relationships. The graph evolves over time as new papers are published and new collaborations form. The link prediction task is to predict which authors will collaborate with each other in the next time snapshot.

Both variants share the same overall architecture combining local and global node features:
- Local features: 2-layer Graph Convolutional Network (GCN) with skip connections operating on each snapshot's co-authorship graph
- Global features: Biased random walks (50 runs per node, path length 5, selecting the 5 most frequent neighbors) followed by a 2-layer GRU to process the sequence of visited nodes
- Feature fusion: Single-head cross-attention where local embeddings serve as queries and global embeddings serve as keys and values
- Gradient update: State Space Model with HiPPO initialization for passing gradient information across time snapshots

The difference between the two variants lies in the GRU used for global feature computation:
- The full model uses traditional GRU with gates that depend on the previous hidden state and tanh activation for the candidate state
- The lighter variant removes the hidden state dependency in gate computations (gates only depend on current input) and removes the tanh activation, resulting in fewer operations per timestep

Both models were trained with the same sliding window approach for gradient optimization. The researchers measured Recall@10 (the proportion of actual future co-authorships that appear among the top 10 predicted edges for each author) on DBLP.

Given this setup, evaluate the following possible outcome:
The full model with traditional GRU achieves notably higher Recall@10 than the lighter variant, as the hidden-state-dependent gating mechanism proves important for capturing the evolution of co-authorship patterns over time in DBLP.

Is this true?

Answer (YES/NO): NO